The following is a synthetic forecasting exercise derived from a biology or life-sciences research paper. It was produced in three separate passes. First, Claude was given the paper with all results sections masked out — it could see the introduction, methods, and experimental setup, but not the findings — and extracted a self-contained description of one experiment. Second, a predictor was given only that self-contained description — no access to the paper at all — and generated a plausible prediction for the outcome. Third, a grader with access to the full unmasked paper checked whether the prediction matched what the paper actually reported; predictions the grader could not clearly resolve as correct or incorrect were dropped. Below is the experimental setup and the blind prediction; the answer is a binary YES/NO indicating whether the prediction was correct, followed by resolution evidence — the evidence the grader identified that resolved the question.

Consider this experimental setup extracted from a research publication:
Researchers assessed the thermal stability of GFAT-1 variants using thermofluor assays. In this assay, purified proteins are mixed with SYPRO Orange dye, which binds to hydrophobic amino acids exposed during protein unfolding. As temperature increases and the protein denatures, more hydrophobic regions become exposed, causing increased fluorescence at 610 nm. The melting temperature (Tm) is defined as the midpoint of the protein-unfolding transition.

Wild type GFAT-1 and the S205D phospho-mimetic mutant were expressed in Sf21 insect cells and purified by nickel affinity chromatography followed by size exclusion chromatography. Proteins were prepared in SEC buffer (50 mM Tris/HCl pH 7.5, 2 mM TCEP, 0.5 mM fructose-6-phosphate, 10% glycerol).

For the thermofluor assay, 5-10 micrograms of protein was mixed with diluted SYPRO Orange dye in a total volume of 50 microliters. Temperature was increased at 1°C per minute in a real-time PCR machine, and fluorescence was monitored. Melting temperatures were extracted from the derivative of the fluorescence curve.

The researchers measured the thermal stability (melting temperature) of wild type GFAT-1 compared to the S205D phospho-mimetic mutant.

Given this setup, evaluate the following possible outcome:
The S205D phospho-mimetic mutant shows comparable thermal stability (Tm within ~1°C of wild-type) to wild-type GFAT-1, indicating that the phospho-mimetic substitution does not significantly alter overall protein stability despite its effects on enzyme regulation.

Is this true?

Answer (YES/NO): NO